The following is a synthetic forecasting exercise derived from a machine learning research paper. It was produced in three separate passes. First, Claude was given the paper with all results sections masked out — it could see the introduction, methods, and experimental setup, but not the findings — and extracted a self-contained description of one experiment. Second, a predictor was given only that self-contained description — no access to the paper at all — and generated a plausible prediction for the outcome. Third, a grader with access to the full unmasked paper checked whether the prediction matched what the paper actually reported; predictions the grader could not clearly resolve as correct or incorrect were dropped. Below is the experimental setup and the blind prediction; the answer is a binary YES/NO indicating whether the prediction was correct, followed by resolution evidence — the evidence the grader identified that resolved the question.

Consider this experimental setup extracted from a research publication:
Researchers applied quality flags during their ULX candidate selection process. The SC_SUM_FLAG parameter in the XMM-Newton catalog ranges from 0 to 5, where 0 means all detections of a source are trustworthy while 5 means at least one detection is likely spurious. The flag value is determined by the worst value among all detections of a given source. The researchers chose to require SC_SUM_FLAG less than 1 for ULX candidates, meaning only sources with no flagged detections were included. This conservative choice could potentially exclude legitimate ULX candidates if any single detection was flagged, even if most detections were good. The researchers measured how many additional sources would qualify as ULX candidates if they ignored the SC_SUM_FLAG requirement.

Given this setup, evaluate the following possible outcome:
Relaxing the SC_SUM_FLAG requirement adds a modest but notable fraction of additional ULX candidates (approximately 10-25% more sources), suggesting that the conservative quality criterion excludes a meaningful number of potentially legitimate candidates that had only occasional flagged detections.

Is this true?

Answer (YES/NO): NO